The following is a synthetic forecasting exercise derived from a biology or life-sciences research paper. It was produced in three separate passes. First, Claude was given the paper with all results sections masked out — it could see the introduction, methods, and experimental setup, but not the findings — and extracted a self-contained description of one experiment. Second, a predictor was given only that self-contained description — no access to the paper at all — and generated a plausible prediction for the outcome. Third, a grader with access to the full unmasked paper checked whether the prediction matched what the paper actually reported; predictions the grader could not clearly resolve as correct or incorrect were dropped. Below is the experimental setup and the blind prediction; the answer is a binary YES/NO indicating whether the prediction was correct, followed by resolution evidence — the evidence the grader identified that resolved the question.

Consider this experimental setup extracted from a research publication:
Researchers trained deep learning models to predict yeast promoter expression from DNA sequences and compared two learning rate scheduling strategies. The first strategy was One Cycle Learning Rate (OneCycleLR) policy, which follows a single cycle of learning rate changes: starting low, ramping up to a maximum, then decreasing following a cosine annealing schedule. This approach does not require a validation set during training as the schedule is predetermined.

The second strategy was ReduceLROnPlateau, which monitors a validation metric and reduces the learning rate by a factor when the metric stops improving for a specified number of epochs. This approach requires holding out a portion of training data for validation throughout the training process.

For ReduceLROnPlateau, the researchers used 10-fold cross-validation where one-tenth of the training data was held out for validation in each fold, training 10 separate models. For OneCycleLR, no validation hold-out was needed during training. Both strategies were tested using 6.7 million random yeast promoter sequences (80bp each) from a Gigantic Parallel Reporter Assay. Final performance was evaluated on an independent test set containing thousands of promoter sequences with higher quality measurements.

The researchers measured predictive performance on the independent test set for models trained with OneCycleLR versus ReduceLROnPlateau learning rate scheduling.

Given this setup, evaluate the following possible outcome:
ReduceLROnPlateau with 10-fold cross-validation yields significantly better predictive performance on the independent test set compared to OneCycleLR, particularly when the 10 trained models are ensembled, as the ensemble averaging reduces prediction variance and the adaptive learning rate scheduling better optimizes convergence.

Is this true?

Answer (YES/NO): NO